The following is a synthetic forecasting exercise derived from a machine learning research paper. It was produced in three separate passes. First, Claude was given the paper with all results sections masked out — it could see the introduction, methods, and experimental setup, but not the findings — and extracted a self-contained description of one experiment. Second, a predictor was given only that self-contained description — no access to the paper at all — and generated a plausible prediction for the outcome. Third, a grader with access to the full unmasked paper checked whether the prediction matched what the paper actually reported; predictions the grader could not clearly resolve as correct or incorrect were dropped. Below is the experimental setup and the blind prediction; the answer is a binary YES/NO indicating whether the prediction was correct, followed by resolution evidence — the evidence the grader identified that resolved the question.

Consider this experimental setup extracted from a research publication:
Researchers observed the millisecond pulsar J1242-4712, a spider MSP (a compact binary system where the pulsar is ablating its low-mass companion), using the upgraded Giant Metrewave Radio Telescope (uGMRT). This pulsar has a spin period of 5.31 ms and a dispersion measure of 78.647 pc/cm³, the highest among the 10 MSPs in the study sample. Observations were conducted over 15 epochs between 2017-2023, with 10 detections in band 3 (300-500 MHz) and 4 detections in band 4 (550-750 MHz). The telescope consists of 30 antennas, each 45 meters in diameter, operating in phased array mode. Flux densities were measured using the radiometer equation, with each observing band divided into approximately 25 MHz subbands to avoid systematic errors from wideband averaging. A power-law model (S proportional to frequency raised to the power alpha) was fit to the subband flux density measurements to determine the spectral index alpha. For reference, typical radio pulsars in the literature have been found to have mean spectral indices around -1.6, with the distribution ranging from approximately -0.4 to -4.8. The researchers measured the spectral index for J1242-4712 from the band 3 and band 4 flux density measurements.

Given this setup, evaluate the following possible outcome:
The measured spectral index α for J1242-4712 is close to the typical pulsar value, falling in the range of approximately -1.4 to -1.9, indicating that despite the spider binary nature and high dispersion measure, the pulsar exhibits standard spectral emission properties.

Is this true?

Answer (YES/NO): NO